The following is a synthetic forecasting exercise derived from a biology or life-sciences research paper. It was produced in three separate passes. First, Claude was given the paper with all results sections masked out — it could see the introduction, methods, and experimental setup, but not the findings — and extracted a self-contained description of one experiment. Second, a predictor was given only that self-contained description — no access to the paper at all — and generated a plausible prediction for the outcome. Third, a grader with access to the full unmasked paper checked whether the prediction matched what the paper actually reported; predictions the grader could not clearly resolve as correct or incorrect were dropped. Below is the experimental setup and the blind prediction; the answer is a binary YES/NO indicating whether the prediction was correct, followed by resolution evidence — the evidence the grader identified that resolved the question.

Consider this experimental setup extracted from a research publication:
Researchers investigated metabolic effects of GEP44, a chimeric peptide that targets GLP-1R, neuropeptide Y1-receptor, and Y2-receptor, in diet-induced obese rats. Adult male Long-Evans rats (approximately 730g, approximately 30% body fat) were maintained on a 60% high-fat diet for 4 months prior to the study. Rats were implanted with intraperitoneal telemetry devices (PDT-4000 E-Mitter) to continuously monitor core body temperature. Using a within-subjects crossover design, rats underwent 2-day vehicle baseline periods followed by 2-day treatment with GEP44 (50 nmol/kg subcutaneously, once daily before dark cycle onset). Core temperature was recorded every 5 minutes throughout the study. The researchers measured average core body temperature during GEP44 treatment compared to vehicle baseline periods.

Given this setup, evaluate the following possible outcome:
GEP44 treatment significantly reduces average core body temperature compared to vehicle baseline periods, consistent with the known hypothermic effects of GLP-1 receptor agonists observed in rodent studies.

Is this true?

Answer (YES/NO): YES